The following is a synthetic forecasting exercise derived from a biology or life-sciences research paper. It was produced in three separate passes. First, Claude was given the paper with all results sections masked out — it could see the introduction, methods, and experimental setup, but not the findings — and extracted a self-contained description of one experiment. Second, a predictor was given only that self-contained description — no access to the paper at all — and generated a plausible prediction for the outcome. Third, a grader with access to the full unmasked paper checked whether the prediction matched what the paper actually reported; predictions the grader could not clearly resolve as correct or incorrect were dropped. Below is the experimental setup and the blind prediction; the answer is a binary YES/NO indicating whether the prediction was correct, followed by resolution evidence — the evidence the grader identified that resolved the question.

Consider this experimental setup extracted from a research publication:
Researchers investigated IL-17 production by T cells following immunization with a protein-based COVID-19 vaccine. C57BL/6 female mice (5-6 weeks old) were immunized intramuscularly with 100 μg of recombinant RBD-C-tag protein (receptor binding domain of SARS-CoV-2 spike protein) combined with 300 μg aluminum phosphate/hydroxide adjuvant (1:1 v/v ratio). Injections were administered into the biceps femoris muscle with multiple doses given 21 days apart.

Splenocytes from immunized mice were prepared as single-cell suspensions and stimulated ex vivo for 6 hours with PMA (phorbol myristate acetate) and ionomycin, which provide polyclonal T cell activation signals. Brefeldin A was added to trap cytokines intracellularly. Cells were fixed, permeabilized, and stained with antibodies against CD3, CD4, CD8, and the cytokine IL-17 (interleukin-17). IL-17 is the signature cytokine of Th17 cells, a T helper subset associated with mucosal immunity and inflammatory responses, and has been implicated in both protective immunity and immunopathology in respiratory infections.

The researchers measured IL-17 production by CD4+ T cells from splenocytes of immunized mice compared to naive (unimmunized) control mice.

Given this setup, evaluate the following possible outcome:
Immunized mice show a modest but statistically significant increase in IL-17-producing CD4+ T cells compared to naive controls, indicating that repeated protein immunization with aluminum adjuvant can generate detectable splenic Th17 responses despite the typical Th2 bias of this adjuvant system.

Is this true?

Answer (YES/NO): NO